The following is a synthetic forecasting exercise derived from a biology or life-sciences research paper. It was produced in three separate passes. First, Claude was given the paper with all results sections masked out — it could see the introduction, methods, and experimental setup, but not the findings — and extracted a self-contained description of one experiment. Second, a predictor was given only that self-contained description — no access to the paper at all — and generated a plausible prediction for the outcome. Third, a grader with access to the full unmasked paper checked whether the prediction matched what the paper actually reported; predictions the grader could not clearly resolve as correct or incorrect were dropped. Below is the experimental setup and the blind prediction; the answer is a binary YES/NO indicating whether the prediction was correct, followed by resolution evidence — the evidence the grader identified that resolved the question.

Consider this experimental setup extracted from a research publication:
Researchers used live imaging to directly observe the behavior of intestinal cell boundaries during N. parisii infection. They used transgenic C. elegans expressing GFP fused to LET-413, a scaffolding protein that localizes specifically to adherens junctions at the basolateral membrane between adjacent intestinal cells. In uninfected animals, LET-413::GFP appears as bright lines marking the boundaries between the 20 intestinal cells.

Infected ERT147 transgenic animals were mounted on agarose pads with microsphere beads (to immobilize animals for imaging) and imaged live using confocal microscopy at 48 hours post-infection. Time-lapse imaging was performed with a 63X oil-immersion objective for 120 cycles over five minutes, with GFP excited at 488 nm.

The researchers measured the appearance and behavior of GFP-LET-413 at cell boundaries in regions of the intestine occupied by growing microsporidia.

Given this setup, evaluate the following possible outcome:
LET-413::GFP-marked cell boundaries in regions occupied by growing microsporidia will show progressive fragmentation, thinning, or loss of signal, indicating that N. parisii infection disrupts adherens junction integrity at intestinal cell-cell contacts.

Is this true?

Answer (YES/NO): YES